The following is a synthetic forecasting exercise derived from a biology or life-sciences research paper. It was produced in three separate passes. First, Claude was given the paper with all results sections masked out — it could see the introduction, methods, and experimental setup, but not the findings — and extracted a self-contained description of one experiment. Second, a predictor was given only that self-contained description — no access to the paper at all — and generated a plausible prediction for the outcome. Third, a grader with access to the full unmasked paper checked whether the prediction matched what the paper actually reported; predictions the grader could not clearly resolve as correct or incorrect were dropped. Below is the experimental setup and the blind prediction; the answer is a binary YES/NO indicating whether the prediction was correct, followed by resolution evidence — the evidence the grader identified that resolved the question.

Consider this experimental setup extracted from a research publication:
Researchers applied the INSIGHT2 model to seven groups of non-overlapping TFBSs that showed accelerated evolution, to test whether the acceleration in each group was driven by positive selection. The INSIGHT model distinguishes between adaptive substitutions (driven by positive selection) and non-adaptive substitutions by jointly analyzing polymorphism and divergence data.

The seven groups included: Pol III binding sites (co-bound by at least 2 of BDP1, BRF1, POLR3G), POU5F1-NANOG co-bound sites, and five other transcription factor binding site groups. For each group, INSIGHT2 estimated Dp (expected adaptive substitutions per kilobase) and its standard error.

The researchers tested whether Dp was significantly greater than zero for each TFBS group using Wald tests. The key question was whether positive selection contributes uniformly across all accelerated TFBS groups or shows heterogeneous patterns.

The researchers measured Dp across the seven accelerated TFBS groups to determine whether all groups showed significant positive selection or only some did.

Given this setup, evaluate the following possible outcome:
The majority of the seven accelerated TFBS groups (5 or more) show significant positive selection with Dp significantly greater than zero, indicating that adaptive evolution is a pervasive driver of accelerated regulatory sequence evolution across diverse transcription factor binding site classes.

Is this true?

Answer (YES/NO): NO